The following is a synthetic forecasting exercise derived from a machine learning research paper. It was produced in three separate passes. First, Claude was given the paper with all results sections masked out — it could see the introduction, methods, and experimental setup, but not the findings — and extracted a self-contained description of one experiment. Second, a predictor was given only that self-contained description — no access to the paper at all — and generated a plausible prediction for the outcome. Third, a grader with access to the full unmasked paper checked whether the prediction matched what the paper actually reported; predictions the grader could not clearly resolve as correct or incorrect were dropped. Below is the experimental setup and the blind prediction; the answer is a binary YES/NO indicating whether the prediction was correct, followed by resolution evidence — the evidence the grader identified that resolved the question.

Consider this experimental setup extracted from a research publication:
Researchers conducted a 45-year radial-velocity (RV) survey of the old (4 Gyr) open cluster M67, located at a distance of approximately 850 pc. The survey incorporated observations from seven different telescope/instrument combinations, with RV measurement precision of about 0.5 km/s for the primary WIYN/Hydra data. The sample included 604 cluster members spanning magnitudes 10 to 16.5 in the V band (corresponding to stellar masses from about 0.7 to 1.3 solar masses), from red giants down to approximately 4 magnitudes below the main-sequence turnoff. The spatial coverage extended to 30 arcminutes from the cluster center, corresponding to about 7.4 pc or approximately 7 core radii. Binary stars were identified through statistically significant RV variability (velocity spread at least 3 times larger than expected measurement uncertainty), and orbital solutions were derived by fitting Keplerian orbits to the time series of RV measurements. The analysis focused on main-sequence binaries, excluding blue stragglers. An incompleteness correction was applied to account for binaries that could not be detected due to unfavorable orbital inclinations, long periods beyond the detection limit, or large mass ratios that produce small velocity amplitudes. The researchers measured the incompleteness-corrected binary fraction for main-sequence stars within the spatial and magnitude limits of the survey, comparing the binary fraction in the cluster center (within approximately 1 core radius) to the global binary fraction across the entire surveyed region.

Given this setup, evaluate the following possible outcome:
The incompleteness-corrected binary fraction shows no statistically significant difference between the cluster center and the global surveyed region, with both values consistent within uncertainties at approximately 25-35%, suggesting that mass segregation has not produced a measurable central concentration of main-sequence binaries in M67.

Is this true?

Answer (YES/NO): NO